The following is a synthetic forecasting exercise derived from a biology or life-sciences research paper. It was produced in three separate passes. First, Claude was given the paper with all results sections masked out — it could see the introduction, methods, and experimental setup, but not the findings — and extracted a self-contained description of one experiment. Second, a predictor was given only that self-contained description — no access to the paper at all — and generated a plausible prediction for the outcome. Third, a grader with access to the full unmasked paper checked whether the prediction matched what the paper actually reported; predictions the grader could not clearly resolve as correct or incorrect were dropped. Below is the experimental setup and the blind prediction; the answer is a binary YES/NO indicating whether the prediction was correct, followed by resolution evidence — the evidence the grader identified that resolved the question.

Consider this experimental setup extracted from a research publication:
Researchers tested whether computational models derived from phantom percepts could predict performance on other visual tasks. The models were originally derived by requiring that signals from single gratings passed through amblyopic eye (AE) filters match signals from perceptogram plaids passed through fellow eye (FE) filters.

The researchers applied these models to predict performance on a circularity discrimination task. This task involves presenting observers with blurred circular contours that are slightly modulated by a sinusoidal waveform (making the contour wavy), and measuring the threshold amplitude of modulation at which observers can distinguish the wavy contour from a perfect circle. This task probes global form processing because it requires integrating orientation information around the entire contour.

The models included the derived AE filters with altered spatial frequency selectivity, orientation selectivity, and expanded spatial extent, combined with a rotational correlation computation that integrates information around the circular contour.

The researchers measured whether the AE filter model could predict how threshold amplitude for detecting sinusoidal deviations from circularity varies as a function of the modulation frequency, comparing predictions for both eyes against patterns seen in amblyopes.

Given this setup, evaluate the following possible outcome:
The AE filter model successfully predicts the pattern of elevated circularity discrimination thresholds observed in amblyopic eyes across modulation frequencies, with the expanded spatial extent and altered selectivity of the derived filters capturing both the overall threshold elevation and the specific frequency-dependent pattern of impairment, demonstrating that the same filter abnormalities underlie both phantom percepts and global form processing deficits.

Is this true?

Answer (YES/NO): YES